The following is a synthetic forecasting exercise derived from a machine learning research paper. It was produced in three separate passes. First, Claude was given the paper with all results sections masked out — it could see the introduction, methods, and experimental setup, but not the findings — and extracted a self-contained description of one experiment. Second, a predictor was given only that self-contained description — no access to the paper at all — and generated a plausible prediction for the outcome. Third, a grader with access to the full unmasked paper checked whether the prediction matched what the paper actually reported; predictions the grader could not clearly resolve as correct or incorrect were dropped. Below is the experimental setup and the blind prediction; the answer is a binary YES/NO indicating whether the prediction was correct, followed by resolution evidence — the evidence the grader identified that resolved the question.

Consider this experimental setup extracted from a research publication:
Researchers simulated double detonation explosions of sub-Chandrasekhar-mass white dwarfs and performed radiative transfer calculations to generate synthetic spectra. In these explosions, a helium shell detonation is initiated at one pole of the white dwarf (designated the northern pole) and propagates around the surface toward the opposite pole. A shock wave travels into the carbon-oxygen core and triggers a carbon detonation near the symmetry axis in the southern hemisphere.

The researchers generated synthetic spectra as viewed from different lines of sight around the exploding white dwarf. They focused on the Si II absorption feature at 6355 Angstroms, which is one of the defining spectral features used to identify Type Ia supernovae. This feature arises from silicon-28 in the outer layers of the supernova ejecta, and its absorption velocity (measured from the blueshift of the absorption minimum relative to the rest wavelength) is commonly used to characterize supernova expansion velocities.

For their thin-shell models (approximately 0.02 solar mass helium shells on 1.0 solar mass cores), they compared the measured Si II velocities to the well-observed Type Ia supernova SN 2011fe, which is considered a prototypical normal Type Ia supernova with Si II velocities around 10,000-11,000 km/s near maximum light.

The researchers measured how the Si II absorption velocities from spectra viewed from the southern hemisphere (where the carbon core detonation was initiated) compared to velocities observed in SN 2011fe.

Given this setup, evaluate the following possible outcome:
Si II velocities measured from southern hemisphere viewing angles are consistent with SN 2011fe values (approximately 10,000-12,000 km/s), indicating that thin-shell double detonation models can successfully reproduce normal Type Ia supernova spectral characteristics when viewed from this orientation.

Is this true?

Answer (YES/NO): YES